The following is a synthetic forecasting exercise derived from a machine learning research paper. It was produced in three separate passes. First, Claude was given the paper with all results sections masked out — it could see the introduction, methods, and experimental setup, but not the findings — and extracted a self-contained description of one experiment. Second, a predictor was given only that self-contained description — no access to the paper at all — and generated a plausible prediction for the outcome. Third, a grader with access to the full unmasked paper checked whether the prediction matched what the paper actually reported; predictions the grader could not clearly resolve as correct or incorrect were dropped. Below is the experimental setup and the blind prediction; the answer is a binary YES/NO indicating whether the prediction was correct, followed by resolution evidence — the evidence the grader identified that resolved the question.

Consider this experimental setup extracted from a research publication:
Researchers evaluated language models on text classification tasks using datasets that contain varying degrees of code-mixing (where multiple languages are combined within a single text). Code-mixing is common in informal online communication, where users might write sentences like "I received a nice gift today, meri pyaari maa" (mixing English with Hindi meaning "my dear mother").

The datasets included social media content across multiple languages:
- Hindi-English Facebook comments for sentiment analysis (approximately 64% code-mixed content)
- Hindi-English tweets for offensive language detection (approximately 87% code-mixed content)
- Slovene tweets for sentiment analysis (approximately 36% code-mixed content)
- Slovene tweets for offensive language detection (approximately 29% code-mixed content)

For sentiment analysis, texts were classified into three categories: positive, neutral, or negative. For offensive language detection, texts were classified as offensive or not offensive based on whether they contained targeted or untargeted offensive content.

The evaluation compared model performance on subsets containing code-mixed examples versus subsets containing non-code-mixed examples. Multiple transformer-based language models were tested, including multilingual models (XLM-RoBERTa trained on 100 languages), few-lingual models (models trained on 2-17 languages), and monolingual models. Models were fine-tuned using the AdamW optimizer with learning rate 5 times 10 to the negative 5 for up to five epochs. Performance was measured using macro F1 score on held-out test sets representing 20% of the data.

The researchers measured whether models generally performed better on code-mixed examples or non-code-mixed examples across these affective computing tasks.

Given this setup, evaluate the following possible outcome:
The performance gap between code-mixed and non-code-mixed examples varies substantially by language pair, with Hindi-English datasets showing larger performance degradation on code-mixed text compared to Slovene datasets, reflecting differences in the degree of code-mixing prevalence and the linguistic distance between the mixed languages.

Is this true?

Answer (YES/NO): NO